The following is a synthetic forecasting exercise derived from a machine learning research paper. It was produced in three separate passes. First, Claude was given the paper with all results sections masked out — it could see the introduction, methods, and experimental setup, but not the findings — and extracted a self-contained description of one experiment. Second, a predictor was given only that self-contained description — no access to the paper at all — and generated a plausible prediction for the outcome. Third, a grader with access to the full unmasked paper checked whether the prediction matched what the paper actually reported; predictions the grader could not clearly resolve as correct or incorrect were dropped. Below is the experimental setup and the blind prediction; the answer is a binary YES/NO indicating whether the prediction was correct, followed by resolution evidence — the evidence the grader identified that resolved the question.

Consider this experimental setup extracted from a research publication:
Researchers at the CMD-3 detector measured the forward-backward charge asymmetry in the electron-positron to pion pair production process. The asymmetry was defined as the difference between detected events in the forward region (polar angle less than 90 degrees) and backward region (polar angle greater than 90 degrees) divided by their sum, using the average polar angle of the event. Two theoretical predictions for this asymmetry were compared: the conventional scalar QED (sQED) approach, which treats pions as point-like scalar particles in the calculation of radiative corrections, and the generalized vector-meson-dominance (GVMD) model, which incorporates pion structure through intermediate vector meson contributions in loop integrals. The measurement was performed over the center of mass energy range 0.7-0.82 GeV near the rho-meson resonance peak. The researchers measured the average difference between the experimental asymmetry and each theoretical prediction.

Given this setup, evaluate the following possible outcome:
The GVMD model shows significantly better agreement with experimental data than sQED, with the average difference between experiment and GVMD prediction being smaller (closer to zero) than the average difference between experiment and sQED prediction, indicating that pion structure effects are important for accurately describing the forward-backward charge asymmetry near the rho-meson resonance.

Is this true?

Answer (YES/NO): YES